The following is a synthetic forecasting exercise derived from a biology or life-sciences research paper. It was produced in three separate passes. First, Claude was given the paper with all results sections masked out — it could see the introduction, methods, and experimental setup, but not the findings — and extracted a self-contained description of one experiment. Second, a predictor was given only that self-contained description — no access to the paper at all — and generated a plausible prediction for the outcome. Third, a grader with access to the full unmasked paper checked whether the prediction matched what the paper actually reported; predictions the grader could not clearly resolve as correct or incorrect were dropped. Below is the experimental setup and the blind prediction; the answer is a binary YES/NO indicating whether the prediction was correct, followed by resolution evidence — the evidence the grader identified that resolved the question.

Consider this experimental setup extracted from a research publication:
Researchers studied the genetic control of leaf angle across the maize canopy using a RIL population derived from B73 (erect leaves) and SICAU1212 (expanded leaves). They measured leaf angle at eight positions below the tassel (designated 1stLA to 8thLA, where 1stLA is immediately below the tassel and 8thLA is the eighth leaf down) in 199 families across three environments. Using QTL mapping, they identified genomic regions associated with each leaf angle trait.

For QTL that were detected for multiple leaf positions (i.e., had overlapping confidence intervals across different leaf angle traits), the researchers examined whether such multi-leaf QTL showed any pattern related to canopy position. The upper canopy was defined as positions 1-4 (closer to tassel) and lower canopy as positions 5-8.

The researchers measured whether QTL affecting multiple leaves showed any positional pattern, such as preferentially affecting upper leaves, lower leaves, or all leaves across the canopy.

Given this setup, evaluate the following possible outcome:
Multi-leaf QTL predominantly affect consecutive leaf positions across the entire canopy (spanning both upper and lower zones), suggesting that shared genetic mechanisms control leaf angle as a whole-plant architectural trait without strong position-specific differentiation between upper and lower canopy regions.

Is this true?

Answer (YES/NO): NO